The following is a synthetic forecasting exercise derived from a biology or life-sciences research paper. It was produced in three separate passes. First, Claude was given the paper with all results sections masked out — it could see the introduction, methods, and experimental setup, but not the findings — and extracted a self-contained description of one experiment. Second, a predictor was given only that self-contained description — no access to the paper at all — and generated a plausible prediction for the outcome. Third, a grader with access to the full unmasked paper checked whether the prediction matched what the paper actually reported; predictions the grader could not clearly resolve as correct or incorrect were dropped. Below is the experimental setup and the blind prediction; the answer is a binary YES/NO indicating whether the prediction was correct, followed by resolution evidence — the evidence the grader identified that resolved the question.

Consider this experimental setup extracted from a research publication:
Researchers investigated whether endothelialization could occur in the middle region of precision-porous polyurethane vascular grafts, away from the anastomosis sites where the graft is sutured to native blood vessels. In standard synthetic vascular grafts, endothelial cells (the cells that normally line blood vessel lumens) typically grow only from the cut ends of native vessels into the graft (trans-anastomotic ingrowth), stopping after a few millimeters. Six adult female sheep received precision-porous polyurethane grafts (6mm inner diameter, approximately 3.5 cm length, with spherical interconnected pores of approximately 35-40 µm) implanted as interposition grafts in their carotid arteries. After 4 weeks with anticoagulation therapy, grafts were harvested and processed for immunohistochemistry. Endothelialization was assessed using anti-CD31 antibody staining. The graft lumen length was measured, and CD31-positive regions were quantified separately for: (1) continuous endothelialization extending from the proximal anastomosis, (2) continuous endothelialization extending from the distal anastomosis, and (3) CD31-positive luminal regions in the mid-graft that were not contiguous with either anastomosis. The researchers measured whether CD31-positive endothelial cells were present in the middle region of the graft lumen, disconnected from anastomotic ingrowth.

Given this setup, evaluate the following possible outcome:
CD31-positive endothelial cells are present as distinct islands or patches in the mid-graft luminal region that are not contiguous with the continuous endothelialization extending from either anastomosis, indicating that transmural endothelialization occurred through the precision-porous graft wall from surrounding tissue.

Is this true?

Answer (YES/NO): YES